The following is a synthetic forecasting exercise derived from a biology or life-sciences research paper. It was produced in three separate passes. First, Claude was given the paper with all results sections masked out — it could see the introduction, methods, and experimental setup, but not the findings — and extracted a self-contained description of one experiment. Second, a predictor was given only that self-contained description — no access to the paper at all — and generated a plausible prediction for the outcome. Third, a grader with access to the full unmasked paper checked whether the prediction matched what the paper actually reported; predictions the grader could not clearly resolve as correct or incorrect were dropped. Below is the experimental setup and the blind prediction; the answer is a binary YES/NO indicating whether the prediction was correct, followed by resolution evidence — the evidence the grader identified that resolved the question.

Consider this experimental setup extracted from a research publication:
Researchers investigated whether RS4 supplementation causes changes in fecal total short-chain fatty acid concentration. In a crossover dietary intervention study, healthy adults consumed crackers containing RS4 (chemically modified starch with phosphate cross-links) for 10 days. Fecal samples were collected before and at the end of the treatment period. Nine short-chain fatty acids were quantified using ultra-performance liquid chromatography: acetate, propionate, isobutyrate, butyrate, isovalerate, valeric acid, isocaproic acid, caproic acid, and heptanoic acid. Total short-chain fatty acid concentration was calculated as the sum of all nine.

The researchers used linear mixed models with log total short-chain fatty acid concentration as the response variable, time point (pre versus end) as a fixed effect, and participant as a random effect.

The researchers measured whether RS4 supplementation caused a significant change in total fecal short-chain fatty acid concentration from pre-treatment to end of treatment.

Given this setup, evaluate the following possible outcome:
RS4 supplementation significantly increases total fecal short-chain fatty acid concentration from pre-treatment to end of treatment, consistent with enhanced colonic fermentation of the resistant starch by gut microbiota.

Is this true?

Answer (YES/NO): NO